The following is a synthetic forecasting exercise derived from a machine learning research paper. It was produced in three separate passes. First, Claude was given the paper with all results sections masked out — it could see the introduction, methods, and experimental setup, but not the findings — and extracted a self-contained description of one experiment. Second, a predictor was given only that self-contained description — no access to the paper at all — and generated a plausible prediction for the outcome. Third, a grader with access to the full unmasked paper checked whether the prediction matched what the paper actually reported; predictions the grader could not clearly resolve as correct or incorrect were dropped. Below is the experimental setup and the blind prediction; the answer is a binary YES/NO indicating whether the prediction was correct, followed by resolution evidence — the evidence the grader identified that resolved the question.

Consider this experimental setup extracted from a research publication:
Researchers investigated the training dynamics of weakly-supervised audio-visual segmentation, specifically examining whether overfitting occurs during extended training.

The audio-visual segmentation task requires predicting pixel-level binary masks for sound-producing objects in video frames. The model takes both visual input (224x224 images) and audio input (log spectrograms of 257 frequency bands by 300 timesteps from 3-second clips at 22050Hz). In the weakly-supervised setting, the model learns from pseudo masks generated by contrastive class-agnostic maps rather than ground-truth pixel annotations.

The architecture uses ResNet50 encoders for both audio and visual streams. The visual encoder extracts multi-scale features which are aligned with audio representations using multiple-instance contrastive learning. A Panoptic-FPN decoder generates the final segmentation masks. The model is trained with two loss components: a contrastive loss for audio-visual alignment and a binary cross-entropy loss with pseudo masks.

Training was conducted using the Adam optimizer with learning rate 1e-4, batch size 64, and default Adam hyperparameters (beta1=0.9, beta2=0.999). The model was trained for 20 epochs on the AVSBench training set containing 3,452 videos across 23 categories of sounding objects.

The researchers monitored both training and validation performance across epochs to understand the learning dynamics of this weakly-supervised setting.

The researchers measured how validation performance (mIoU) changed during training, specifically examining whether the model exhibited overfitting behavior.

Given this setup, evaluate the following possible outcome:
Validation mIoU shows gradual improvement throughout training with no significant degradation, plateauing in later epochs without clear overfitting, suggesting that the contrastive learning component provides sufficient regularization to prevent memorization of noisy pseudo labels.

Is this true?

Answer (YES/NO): NO